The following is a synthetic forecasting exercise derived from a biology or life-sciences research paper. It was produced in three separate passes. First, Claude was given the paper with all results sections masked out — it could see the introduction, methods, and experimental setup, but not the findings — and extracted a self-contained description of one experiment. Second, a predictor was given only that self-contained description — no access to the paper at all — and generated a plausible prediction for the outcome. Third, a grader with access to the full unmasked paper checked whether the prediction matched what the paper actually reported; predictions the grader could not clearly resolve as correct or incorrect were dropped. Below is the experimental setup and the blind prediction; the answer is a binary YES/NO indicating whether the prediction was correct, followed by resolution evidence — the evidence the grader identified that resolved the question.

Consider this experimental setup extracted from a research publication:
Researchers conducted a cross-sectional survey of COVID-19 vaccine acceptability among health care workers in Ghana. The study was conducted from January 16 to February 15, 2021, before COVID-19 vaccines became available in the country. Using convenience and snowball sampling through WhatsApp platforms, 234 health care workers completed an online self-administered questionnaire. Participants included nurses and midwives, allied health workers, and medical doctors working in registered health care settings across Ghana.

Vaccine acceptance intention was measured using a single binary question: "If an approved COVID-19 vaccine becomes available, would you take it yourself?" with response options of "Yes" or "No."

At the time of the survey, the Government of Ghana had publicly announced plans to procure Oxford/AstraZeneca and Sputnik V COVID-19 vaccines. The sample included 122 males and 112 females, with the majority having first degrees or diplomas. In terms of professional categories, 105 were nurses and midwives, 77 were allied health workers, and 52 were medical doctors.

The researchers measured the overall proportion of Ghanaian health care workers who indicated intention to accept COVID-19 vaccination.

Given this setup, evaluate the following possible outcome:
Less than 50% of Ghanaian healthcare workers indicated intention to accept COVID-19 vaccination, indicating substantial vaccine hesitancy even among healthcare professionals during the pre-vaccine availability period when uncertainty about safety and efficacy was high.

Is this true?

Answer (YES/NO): YES